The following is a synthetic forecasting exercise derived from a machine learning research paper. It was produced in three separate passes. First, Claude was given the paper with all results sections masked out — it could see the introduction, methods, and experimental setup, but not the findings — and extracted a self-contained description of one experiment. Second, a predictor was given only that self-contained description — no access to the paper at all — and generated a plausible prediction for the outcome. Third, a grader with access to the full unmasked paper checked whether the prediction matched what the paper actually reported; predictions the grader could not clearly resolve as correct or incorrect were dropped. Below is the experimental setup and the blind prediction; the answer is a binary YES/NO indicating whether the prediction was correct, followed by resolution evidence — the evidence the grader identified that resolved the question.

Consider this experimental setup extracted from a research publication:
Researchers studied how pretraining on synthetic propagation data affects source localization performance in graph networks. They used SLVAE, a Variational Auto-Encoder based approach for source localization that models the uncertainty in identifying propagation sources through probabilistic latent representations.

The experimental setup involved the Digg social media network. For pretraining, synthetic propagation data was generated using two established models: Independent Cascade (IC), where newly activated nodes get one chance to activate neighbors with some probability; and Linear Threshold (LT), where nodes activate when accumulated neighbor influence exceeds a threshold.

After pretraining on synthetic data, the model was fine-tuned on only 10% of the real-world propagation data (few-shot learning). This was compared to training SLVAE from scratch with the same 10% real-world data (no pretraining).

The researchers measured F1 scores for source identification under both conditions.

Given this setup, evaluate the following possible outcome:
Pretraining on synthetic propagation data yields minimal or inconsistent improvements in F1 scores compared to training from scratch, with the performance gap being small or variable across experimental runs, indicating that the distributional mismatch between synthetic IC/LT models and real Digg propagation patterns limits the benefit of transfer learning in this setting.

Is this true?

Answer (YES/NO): NO